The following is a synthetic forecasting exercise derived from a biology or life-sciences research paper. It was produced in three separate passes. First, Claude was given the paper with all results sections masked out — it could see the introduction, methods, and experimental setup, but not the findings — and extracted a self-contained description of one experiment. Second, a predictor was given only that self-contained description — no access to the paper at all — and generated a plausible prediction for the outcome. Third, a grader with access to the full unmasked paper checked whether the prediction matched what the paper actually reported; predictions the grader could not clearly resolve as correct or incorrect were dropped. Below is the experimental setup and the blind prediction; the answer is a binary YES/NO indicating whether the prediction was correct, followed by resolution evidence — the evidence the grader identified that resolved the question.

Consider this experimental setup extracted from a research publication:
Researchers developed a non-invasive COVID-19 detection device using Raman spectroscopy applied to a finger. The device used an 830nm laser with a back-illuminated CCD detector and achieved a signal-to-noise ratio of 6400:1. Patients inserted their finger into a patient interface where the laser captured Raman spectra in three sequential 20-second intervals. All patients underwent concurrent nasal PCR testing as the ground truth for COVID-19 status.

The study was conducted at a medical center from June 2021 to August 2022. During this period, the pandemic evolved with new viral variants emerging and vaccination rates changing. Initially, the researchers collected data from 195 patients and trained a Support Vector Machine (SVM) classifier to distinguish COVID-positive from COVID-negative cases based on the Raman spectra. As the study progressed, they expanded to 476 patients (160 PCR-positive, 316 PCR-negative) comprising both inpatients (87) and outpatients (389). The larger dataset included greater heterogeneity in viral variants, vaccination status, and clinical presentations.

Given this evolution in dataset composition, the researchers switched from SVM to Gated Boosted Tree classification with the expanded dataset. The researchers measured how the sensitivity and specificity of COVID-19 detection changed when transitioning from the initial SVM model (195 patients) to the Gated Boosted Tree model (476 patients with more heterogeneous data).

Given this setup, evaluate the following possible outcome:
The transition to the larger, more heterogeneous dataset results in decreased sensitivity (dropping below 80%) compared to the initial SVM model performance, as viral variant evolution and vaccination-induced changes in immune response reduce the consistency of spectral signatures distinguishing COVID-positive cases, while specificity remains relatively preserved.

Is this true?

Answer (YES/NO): NO